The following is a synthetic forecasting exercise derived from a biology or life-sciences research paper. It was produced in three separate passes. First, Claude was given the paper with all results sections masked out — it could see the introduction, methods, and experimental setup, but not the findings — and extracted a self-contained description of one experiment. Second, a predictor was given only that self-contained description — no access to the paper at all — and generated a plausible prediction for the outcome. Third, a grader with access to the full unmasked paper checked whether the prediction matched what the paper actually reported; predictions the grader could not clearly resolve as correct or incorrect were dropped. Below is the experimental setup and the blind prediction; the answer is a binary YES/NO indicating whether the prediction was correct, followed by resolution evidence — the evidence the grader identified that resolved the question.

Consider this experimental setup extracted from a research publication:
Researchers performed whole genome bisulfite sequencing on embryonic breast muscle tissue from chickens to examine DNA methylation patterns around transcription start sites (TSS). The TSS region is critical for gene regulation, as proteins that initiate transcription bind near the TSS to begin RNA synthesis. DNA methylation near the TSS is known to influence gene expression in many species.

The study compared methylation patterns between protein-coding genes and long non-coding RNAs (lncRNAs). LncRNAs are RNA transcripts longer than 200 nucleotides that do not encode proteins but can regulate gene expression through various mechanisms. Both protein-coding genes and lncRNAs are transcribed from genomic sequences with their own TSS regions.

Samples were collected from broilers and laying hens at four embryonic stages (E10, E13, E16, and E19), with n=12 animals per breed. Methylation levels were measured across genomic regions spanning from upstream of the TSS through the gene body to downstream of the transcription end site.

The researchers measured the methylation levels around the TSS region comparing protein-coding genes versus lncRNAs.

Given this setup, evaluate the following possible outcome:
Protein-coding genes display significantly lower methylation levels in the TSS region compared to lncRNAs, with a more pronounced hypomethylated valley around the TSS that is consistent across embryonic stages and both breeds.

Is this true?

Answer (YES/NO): YES